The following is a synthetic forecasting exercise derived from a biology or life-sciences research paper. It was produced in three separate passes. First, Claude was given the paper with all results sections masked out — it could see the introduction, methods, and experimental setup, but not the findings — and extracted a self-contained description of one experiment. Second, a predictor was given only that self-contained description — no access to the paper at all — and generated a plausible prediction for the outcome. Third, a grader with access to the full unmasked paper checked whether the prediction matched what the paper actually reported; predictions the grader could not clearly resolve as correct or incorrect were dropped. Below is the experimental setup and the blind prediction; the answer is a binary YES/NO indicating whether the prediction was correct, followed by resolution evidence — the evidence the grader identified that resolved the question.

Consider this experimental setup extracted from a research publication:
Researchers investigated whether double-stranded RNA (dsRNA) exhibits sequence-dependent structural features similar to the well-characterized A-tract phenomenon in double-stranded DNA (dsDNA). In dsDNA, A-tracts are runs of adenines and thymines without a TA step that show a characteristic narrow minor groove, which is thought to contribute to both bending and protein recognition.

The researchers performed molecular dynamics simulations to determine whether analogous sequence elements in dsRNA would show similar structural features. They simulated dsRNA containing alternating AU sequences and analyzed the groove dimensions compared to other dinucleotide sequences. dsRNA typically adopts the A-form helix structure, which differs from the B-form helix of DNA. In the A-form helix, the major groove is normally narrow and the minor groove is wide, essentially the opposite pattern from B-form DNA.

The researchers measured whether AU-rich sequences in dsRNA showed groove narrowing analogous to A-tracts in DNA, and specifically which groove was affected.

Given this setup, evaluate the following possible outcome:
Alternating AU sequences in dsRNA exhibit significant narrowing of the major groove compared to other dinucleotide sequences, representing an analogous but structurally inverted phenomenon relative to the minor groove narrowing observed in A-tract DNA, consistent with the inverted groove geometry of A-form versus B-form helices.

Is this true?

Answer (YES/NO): YES